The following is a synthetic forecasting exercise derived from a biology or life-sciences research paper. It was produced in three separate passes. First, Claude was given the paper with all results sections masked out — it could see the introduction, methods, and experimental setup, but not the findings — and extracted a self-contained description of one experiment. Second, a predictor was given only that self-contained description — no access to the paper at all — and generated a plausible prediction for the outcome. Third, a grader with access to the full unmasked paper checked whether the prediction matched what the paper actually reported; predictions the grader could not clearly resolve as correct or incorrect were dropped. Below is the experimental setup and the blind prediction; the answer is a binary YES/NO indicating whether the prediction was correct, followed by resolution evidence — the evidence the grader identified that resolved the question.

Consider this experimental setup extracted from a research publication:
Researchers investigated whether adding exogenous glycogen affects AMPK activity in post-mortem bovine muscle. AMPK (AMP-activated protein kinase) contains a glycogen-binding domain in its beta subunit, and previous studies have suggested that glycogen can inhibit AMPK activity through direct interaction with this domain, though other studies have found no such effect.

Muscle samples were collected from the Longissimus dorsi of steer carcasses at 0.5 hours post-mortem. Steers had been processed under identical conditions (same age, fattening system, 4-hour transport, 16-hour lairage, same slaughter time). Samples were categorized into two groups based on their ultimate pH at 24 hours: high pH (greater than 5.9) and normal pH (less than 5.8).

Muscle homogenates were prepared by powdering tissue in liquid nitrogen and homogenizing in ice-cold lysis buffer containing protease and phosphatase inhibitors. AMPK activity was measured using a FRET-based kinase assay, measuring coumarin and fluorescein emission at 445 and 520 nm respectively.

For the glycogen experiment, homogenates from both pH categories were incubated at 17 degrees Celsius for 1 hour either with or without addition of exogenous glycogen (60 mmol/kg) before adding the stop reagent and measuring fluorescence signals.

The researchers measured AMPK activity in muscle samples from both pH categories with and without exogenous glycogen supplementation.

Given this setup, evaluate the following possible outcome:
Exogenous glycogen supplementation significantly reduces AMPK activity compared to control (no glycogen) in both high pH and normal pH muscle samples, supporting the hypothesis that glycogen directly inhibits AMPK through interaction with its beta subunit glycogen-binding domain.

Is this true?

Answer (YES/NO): NO